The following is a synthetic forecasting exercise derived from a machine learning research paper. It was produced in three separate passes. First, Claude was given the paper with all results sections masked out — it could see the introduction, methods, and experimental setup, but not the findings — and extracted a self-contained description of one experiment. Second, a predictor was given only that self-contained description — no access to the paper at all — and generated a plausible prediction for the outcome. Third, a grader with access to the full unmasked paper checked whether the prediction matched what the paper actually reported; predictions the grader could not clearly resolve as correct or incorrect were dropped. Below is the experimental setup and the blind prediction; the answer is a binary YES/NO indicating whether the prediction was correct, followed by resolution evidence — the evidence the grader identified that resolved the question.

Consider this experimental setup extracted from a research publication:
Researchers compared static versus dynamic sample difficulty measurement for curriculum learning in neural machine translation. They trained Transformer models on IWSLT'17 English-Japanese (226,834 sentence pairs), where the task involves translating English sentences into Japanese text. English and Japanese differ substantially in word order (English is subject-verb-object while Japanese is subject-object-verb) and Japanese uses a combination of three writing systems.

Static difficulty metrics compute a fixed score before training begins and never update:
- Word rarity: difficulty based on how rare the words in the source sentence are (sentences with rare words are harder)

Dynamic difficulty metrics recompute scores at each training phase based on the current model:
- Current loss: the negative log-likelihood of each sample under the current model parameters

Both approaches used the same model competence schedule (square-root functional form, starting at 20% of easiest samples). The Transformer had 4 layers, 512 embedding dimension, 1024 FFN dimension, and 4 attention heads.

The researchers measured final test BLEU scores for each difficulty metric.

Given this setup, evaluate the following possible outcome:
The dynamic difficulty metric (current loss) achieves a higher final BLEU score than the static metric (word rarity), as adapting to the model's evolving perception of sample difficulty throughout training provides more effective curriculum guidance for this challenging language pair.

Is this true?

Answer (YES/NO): NO